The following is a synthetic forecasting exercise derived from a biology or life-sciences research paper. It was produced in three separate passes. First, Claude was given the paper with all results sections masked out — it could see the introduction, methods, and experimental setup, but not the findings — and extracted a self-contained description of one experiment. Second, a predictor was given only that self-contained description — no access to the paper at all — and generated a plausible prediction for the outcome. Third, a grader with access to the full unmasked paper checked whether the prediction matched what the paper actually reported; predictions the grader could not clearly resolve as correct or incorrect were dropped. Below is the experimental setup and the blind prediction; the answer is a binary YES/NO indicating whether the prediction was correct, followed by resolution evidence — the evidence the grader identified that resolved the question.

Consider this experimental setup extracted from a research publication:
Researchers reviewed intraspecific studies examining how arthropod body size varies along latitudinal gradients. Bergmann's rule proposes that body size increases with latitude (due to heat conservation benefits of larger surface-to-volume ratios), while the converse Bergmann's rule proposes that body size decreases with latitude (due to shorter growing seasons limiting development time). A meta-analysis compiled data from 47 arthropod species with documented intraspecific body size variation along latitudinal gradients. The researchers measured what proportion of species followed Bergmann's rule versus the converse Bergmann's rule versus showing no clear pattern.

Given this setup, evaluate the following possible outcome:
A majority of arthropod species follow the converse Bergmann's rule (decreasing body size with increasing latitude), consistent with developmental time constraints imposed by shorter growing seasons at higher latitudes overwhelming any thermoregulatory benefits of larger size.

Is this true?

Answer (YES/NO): NO